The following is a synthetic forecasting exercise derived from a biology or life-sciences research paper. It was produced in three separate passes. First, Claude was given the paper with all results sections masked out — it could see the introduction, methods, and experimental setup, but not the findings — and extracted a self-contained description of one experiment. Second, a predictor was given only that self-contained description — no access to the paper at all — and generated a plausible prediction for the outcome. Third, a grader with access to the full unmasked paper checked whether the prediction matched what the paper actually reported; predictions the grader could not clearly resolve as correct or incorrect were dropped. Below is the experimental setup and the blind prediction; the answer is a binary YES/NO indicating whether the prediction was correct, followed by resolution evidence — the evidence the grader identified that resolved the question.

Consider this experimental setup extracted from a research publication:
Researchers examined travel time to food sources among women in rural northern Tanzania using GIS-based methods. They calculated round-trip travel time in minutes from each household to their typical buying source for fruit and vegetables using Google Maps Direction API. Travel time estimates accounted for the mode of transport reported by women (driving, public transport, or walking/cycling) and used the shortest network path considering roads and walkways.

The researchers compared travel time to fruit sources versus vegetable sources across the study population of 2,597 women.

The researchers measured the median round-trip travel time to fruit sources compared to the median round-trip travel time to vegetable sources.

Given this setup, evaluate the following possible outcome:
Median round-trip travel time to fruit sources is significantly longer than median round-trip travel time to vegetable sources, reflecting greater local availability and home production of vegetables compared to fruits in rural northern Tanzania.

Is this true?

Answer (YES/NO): NO